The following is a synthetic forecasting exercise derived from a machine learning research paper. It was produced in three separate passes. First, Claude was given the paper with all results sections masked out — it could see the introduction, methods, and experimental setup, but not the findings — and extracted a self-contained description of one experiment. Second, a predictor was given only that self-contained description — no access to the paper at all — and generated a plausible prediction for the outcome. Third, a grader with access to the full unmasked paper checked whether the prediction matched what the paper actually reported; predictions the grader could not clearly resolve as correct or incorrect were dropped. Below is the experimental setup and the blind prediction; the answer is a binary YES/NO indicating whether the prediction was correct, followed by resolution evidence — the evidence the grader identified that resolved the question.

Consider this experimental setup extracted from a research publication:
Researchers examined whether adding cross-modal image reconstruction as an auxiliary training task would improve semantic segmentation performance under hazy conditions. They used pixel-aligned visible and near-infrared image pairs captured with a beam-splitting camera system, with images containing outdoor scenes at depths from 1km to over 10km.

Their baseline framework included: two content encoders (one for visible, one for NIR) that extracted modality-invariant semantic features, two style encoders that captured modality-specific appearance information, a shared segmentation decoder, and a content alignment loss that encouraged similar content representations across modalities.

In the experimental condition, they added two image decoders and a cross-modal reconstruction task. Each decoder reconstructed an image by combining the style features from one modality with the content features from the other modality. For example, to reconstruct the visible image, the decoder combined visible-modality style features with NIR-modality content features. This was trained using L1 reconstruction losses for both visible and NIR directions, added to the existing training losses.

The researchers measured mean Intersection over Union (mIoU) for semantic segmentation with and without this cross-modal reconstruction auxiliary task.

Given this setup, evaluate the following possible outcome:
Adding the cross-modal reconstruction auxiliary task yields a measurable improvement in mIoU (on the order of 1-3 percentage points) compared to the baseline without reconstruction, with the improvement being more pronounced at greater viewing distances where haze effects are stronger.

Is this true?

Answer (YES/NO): NO